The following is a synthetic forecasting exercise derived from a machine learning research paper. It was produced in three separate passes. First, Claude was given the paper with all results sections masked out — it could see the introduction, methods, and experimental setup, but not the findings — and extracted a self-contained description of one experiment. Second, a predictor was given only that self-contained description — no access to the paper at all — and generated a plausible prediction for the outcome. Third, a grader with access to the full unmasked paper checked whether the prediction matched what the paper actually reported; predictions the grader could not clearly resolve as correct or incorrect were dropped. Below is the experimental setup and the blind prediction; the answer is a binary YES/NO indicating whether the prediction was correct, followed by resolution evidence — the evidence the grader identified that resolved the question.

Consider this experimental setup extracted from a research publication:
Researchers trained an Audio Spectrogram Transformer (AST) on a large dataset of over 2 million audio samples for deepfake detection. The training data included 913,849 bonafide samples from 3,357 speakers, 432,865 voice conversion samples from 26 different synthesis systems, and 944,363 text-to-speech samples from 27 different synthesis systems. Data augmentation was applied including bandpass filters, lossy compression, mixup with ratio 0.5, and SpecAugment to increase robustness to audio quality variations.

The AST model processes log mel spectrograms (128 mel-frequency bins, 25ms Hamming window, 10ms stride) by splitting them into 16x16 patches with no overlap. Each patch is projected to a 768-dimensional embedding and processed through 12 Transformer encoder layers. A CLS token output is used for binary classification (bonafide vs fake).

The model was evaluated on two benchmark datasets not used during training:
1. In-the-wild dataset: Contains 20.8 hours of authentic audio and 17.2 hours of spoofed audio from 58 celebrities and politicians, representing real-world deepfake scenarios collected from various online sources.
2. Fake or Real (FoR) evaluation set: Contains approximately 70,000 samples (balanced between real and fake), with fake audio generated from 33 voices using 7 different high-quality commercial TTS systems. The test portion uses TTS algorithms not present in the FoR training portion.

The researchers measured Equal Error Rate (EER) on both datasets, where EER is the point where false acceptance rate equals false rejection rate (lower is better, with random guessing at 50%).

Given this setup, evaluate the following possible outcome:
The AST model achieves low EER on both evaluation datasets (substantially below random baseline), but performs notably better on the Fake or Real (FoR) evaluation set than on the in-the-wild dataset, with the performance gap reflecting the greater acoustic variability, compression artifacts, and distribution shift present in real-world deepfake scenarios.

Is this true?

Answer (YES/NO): NO